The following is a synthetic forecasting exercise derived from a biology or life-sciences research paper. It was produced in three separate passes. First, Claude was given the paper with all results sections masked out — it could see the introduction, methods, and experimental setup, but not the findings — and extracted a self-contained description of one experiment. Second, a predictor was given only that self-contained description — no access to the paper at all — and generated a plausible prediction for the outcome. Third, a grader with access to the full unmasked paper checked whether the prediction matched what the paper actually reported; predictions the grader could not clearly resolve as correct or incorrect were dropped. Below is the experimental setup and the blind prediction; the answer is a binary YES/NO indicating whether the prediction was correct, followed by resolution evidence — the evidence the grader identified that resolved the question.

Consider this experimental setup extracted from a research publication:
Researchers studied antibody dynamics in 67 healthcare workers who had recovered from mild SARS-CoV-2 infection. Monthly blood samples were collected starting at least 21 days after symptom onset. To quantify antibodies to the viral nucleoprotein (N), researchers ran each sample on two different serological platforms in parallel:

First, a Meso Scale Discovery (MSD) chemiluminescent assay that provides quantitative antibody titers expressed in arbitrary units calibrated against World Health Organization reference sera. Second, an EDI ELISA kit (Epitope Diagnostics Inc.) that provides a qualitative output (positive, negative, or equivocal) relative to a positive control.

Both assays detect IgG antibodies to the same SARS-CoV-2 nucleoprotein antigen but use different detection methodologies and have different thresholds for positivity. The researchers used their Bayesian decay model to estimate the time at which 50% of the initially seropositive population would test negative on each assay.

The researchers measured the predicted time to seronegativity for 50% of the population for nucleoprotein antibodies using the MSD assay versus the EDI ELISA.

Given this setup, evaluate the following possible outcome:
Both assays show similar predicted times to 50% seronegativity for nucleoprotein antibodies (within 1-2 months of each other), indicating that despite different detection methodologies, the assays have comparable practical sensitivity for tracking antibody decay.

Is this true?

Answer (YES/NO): NO